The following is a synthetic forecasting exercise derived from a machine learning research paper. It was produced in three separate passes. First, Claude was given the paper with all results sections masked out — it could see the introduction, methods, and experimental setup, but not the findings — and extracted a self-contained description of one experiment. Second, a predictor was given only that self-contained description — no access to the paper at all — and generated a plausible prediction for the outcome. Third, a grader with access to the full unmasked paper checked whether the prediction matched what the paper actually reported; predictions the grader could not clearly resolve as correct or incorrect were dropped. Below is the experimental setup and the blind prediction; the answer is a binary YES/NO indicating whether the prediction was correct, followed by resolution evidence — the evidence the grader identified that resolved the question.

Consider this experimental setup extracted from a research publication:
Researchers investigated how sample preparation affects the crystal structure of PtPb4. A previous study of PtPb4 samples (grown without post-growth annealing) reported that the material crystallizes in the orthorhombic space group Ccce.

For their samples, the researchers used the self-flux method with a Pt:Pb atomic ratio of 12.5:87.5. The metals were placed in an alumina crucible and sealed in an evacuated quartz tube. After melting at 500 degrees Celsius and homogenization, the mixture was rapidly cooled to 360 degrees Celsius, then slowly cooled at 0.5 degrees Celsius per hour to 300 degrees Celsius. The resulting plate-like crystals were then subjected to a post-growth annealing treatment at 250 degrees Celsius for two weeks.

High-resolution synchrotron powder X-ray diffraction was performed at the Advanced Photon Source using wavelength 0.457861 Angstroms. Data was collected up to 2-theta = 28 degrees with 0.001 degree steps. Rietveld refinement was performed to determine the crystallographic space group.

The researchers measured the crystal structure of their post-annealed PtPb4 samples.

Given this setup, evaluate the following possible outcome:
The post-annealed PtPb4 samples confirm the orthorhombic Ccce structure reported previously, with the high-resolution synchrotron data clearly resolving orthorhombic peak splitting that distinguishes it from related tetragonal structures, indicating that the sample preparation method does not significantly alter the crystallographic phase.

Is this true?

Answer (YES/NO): NO